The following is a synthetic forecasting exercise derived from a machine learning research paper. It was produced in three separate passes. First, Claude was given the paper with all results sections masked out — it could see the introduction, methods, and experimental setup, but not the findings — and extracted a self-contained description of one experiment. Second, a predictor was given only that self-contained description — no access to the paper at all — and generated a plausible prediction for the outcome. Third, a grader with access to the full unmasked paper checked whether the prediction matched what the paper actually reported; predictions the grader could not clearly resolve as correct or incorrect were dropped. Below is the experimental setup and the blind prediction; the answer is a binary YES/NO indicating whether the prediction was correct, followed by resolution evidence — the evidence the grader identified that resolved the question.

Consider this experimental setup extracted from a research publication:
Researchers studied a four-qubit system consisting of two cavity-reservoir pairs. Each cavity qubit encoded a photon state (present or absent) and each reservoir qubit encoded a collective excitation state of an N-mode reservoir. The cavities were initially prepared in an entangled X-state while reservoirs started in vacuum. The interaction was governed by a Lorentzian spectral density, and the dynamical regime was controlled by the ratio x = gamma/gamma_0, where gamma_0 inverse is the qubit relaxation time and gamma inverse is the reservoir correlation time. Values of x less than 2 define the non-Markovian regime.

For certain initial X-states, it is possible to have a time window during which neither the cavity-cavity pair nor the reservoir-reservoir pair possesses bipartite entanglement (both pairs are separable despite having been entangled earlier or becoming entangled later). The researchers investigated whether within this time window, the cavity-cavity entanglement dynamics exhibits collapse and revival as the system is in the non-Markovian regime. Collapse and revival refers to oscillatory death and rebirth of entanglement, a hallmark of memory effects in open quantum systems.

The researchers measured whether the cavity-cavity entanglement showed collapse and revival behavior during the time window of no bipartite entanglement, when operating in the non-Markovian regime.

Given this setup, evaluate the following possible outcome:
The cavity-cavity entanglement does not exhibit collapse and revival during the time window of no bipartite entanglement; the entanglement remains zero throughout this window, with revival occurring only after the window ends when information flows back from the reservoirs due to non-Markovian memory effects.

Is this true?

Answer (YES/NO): NO